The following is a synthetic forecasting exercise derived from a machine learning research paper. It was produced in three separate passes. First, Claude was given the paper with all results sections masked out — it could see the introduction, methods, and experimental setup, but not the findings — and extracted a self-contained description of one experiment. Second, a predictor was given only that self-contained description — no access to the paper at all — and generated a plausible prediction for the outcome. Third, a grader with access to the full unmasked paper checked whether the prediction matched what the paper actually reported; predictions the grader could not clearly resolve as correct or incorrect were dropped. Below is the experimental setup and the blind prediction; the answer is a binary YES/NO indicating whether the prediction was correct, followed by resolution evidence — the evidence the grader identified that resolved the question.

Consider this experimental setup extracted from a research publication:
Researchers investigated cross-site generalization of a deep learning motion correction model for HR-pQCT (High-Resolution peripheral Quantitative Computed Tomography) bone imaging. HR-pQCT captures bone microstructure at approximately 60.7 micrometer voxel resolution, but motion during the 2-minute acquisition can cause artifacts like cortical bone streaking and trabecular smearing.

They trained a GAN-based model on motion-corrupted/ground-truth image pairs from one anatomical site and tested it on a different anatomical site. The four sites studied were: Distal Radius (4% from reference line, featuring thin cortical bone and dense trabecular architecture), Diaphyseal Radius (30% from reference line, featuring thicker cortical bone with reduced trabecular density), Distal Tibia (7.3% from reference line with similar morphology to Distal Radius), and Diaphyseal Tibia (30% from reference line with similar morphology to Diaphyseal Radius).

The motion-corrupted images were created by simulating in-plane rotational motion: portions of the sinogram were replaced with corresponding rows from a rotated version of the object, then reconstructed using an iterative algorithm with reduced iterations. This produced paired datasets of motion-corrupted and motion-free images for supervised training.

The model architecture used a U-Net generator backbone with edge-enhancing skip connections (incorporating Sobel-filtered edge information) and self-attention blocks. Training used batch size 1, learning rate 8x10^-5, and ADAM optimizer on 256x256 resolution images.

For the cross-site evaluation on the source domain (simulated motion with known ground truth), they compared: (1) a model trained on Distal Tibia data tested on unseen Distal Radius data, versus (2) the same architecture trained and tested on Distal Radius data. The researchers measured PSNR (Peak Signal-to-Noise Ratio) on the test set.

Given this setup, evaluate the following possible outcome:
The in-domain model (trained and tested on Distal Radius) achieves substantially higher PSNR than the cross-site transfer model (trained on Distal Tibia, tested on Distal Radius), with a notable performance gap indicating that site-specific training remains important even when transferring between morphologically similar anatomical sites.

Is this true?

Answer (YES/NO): NO